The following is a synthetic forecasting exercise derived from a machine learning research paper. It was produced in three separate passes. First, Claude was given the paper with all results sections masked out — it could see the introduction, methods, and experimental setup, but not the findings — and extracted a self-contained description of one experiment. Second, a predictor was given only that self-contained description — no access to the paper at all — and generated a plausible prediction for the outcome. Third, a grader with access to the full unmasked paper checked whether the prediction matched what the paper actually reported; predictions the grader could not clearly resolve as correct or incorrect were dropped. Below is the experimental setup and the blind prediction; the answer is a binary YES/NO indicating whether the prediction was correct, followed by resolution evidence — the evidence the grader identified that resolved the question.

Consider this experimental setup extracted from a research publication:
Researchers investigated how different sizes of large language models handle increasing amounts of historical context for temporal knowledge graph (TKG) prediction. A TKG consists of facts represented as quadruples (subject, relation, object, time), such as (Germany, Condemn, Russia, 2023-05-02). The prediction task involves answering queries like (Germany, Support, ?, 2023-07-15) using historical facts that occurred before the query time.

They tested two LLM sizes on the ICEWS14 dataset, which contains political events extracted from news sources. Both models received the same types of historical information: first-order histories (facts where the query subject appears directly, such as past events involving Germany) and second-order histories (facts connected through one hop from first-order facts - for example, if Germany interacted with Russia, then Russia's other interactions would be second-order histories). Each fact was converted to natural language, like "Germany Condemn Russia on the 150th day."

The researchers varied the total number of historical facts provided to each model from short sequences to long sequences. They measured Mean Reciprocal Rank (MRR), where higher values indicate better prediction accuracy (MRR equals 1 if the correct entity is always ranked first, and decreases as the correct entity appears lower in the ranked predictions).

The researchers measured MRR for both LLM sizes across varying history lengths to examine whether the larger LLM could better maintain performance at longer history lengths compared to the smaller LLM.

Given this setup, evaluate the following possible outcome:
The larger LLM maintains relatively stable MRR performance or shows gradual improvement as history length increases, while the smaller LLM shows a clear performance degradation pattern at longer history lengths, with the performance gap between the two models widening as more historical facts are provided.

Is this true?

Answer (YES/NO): NO